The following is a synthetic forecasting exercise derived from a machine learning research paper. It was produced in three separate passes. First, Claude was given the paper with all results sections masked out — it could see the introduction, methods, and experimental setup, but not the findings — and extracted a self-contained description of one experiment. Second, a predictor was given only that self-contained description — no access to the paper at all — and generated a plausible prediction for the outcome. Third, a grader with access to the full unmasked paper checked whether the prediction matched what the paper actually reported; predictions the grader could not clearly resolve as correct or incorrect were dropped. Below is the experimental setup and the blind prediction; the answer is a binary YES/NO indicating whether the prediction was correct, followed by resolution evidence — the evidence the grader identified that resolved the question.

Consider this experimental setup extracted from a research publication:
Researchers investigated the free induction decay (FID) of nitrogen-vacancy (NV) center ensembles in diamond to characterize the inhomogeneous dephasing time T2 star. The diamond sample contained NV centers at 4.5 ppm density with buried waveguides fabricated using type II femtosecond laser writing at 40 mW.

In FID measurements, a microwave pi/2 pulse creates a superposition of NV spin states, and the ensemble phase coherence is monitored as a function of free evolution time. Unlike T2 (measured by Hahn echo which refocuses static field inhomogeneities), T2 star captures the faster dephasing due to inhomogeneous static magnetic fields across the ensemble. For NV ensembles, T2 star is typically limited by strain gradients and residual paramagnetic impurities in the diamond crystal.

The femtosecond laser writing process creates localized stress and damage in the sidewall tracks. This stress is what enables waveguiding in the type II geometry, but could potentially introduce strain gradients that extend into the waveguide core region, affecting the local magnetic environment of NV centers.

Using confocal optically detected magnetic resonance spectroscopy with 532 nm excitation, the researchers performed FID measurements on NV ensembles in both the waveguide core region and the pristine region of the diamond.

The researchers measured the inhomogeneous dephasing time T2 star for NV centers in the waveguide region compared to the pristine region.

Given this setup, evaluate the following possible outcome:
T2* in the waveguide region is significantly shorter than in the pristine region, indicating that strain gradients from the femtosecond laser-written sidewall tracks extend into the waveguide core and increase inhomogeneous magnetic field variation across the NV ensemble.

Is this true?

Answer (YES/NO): NO